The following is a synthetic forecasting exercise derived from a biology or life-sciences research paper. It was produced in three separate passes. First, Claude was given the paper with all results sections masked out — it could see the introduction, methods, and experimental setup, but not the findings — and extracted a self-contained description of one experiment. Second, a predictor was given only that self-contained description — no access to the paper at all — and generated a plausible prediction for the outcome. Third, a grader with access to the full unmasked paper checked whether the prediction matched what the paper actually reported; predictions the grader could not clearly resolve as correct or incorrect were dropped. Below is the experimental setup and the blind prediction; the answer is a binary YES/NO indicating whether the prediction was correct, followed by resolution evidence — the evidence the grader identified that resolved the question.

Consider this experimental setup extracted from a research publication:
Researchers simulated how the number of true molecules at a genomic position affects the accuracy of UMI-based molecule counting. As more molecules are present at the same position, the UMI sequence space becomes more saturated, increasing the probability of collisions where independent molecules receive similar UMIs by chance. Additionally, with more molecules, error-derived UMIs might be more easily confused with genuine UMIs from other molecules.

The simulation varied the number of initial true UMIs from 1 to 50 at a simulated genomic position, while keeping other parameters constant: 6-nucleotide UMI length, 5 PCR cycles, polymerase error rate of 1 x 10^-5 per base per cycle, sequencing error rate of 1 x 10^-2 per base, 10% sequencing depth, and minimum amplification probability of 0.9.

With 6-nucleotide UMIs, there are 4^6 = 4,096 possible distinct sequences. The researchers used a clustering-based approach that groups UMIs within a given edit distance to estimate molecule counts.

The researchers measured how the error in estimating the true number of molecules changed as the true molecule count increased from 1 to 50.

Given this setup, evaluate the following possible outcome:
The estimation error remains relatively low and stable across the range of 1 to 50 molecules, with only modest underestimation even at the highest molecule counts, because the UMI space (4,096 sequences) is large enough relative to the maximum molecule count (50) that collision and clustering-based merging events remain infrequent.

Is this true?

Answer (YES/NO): NO